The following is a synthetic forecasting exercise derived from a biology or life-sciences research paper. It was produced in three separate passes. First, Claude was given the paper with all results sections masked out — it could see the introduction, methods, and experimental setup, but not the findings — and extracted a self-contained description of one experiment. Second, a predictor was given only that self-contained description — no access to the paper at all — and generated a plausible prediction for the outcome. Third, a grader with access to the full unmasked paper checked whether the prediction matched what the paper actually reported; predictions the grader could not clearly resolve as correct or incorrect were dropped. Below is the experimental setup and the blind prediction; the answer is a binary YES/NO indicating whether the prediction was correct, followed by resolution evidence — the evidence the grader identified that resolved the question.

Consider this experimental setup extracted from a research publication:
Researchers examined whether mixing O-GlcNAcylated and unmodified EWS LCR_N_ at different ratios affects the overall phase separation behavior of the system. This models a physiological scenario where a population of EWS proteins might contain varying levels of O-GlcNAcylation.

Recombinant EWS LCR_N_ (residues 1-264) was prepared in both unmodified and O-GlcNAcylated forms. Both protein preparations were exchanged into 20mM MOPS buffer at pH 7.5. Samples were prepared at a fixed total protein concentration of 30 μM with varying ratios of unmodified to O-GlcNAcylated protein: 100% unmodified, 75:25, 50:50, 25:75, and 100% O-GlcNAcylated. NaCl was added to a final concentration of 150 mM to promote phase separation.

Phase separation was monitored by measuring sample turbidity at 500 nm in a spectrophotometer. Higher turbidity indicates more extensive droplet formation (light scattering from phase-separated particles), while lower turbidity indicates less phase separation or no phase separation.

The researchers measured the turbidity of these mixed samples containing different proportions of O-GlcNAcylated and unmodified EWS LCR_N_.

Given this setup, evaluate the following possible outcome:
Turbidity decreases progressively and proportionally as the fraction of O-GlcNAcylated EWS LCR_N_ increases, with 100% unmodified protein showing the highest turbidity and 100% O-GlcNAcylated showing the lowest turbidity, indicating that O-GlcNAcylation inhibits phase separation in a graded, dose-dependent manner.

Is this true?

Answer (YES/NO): NO